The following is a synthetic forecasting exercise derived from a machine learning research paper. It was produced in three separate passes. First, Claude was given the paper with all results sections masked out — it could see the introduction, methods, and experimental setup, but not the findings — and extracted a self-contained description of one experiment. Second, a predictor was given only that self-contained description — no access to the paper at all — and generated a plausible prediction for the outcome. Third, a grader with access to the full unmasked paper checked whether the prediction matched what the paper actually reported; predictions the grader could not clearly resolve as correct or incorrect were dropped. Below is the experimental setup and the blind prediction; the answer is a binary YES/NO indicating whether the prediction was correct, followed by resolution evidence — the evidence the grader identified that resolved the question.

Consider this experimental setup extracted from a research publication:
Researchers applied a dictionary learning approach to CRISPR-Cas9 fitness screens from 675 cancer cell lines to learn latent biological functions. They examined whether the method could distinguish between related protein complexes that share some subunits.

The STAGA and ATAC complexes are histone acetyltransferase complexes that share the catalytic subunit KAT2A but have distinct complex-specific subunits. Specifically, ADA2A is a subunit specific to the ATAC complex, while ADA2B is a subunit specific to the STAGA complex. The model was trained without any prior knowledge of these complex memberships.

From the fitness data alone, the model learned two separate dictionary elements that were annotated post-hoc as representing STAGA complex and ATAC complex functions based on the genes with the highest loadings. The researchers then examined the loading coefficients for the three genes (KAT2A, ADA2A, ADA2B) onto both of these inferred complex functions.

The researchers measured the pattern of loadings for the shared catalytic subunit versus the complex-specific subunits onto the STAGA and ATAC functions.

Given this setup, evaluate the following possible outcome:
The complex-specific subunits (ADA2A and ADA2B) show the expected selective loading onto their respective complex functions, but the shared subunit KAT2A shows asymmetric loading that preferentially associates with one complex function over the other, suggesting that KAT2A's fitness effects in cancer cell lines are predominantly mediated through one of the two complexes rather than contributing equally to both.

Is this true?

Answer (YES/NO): YES